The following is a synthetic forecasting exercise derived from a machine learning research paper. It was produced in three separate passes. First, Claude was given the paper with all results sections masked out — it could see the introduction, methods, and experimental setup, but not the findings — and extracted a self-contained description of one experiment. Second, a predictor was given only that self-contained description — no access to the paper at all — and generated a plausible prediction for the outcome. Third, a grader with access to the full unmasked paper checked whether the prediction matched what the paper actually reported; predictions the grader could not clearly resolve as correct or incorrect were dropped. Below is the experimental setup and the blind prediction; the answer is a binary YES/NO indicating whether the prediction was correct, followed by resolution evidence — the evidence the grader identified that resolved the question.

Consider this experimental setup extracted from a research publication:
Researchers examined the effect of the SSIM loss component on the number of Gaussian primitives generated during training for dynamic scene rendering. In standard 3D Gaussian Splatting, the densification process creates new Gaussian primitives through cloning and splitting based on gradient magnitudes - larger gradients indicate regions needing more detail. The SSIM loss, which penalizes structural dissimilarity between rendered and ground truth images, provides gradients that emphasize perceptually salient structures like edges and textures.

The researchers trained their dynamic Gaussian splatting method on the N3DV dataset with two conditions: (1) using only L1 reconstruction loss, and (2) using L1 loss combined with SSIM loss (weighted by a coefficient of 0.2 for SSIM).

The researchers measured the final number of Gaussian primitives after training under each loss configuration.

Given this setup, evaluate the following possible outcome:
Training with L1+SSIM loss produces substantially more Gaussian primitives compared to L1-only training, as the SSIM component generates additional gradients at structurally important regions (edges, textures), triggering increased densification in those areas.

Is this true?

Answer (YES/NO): YES